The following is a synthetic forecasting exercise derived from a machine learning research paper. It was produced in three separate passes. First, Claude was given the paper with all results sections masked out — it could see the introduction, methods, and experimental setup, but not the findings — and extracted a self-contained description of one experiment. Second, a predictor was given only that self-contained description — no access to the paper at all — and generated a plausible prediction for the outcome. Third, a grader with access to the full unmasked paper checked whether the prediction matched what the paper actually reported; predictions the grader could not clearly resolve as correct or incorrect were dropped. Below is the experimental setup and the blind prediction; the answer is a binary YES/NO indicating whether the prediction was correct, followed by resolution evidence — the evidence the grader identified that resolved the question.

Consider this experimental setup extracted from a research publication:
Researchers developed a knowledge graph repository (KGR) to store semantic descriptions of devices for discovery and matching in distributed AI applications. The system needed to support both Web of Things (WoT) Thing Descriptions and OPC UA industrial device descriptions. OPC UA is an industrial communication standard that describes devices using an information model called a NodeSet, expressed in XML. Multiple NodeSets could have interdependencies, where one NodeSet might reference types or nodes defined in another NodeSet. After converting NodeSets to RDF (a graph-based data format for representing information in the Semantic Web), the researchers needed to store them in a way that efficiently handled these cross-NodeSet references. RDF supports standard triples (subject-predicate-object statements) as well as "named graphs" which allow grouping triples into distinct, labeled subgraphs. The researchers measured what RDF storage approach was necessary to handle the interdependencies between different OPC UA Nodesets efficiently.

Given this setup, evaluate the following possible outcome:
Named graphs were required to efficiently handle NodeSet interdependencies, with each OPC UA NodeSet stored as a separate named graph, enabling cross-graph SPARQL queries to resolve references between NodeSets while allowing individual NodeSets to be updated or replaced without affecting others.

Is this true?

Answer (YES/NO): NO